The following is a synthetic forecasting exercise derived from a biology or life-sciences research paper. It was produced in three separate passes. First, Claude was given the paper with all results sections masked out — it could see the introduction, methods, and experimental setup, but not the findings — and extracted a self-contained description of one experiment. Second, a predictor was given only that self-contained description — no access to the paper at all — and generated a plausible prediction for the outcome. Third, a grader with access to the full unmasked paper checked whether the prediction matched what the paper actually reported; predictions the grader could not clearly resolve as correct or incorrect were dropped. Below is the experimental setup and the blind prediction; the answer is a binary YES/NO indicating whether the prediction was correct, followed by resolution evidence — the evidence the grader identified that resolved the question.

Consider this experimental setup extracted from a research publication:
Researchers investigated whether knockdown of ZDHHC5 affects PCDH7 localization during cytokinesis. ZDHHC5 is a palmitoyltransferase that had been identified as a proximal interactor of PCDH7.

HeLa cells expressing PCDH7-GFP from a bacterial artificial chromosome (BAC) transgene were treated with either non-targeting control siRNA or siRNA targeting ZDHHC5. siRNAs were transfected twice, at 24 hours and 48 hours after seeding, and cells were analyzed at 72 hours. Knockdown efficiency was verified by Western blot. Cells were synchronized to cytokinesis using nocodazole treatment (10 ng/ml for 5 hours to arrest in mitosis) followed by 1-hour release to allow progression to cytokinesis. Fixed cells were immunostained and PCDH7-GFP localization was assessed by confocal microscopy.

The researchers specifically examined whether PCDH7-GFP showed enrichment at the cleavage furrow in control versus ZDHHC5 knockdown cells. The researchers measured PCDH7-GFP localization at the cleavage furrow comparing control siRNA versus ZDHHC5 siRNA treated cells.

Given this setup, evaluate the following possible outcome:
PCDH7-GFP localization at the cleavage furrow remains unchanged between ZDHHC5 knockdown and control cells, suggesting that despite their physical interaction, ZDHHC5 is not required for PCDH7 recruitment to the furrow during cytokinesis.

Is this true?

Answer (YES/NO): NO